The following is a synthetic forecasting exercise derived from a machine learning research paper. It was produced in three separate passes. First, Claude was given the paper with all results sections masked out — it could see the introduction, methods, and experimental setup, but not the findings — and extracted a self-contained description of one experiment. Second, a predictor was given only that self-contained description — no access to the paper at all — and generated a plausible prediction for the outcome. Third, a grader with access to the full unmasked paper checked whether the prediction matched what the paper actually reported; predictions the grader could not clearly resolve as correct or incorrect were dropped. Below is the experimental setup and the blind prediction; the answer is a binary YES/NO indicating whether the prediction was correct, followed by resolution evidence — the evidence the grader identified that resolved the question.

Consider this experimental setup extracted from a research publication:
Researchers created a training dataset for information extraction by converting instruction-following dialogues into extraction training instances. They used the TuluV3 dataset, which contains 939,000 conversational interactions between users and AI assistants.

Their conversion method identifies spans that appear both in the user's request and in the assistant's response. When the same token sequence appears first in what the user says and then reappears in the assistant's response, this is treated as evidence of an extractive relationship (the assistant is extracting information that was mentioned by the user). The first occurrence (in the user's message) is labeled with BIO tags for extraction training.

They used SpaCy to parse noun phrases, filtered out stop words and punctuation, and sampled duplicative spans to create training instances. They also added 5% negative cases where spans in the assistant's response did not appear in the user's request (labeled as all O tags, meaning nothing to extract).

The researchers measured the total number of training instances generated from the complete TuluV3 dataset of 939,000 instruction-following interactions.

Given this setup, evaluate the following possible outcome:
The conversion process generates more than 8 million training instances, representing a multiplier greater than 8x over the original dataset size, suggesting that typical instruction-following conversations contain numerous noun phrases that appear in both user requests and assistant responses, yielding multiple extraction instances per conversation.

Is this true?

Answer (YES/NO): NO